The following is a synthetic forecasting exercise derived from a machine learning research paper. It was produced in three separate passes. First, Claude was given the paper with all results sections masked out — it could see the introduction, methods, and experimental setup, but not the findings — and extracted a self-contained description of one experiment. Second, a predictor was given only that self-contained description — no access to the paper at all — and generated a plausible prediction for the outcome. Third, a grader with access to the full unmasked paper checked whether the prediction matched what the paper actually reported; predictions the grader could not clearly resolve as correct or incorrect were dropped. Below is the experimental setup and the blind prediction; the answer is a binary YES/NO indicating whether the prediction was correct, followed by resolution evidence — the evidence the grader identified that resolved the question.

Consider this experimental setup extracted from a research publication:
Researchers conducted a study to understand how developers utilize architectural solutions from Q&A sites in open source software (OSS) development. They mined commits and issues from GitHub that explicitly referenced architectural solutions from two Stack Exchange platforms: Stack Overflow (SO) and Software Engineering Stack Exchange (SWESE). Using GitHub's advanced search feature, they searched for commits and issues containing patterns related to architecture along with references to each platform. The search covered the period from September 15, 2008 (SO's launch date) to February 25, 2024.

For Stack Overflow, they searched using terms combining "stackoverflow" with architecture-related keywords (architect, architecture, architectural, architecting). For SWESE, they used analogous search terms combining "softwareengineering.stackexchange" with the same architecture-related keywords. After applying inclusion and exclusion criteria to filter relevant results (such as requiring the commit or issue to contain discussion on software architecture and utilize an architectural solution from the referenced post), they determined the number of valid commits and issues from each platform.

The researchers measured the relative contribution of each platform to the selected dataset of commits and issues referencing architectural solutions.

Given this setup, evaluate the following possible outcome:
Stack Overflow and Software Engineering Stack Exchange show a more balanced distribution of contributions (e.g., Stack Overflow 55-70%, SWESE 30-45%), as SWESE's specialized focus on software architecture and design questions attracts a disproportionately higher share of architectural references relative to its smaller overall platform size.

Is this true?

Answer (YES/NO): NO